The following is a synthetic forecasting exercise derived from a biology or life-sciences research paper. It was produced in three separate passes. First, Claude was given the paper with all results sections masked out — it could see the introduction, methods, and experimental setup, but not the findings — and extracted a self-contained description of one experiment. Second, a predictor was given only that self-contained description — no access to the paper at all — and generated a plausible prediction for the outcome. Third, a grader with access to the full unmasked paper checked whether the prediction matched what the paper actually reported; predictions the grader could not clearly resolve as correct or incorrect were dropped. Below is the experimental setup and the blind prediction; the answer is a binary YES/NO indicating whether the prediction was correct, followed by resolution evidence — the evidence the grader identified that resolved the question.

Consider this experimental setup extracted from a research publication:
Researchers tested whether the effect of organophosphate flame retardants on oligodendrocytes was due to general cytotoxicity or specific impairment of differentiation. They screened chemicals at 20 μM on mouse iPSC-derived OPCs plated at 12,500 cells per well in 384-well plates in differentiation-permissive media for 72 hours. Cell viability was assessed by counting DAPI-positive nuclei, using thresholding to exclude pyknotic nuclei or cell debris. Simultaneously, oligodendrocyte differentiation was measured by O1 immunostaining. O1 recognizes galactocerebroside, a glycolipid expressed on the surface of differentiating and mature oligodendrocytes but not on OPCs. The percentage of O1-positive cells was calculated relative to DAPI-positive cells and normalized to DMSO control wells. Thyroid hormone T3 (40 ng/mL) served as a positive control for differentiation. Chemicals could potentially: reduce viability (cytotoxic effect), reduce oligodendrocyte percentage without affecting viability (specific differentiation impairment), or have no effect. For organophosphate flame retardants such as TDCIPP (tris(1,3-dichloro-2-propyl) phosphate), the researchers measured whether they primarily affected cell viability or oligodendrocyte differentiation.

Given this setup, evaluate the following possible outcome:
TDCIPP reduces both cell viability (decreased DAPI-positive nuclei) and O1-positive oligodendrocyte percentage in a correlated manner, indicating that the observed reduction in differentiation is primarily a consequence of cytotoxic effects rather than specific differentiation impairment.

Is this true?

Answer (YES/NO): NO